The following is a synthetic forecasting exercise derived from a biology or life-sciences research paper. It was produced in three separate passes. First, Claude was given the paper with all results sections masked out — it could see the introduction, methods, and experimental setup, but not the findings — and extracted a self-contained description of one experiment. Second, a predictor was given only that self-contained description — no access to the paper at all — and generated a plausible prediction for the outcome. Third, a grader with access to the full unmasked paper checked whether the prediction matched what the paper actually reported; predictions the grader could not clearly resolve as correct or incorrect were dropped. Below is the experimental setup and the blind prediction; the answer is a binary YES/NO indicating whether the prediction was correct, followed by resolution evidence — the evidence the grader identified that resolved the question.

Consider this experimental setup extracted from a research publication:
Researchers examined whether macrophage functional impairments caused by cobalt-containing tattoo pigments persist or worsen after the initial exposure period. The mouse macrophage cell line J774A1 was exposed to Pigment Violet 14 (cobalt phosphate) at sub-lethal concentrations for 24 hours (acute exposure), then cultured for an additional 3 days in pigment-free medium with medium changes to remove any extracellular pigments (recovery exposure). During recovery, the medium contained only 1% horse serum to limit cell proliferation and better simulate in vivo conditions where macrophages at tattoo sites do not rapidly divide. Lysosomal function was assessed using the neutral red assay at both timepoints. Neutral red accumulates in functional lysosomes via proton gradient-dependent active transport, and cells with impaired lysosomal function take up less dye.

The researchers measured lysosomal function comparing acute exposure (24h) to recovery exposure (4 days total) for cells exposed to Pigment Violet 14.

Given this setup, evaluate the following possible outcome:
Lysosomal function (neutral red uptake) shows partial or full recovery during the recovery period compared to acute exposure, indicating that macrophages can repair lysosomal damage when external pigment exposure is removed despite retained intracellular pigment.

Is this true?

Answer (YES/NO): NO